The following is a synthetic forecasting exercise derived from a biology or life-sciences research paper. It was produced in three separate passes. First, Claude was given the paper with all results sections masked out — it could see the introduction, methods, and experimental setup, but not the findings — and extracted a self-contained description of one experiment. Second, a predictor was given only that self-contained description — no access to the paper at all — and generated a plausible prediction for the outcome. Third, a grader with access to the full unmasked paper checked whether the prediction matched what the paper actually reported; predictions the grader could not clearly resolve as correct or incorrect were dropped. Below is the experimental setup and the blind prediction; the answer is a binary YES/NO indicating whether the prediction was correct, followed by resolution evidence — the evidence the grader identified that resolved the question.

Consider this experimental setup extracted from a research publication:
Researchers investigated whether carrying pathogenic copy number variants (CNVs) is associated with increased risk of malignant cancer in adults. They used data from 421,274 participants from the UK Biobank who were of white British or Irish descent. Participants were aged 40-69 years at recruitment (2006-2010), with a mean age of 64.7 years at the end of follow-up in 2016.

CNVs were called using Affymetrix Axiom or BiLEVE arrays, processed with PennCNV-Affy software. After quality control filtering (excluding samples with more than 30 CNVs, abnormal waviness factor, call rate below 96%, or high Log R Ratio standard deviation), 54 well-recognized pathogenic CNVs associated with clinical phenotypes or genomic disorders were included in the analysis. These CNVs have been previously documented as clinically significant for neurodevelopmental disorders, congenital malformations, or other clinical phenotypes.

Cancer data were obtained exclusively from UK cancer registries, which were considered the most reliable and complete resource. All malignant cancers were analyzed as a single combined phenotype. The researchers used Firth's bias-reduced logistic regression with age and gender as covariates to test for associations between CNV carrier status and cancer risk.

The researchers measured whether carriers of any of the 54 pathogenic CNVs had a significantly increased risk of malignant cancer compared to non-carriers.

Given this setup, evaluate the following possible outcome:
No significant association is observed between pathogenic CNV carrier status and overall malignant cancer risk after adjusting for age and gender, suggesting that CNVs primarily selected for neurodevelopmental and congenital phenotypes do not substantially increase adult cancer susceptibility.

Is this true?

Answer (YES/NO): YES